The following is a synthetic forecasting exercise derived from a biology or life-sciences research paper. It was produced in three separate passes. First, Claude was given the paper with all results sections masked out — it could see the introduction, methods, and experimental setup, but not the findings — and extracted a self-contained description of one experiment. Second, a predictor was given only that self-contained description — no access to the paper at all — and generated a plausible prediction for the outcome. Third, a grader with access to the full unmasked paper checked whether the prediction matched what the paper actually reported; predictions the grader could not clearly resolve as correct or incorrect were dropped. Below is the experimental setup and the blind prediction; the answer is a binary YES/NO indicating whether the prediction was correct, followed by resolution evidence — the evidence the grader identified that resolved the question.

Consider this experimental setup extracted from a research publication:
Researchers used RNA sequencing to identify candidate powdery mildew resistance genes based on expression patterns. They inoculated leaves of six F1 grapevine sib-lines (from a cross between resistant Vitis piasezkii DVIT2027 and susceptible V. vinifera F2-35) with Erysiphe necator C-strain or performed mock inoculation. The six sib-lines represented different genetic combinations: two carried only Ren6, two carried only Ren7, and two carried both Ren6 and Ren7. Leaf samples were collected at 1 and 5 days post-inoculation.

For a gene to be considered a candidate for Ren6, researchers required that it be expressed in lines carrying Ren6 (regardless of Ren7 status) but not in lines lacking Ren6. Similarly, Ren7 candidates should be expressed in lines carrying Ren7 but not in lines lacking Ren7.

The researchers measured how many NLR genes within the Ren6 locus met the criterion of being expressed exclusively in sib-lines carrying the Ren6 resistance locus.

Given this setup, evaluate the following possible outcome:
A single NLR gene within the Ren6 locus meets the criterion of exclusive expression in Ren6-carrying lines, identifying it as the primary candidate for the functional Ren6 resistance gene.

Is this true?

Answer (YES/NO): NO